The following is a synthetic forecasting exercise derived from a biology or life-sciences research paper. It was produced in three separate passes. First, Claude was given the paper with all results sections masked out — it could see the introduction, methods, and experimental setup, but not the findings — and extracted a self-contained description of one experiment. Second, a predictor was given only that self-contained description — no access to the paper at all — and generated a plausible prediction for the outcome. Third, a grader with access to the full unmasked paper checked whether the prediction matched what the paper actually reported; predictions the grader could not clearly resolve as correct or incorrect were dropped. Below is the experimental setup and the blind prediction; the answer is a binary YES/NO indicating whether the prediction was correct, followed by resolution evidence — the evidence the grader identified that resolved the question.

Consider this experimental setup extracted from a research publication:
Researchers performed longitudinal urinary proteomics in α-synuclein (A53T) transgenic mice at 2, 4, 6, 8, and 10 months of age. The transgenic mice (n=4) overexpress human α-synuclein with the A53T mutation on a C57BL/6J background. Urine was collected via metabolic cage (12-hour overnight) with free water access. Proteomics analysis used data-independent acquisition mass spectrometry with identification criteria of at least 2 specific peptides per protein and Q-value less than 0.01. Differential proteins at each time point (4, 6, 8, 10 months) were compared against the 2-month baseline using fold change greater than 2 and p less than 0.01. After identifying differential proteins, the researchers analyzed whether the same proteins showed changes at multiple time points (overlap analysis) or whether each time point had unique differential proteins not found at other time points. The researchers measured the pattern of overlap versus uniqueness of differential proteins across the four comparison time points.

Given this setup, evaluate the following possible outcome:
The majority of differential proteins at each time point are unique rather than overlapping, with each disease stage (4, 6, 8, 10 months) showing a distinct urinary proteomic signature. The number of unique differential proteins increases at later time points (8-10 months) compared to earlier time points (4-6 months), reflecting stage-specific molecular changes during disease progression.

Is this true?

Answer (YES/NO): NO